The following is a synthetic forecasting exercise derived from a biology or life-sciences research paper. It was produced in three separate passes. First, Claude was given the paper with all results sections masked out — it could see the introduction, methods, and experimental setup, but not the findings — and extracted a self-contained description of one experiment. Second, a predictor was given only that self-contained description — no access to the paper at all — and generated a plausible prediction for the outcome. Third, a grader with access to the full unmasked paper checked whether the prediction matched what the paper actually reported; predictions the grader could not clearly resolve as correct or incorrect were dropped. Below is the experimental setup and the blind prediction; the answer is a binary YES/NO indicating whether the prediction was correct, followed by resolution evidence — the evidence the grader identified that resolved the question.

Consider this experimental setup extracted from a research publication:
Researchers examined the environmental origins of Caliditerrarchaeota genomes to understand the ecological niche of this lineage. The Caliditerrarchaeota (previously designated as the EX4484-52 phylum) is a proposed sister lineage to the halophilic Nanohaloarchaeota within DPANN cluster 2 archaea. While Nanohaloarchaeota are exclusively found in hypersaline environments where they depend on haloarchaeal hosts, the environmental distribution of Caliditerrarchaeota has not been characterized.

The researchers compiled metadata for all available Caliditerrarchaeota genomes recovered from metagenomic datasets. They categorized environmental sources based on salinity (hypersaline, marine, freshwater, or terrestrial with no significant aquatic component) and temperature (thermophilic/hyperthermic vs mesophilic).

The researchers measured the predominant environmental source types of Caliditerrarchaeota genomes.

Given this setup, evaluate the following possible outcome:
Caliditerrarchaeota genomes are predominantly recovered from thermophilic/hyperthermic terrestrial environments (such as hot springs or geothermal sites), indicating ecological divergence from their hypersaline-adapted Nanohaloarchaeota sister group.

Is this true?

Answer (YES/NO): NO